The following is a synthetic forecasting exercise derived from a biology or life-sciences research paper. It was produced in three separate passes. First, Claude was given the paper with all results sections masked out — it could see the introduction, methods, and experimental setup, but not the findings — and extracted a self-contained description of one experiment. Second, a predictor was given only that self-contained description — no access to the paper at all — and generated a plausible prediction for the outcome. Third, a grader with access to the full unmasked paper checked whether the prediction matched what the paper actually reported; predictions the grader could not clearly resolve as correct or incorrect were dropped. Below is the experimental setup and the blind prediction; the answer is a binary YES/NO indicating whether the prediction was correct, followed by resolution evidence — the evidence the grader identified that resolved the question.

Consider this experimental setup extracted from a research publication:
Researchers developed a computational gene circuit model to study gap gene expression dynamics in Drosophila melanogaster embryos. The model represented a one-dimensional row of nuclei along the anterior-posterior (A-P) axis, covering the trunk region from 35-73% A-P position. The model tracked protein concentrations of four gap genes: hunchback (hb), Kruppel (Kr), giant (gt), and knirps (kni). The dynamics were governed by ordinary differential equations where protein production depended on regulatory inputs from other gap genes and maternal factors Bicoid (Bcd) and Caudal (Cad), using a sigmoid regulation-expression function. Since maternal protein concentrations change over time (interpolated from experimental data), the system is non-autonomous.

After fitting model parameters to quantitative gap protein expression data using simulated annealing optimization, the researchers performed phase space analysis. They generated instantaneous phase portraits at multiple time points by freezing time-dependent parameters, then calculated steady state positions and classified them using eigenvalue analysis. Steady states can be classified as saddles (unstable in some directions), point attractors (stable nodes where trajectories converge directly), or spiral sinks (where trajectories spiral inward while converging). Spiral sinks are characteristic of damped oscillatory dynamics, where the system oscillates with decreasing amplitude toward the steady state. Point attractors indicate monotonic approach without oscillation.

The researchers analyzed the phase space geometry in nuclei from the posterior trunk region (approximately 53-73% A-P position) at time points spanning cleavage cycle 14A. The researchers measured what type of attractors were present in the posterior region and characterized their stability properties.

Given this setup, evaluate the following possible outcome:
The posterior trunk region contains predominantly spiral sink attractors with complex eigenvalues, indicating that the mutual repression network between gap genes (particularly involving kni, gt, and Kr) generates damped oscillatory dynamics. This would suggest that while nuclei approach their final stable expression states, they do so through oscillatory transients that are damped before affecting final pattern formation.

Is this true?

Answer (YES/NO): YES